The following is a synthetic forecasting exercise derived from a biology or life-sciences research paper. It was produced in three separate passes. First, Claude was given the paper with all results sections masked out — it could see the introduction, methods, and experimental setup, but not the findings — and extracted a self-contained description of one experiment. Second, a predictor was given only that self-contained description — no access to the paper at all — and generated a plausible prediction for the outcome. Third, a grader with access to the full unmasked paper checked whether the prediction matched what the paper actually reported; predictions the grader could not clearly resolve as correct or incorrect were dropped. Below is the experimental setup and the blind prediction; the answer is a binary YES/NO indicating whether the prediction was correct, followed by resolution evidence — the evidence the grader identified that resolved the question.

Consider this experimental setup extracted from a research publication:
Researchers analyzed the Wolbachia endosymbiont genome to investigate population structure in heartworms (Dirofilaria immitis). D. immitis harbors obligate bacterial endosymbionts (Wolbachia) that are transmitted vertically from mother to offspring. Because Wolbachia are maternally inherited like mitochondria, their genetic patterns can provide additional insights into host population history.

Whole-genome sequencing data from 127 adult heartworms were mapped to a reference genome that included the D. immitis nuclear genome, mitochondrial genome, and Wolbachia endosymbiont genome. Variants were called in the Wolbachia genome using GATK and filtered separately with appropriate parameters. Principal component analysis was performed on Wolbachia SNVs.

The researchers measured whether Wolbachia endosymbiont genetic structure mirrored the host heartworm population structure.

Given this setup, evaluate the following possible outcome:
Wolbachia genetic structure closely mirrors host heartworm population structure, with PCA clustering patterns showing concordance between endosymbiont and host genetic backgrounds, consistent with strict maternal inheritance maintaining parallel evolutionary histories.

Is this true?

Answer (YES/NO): NO